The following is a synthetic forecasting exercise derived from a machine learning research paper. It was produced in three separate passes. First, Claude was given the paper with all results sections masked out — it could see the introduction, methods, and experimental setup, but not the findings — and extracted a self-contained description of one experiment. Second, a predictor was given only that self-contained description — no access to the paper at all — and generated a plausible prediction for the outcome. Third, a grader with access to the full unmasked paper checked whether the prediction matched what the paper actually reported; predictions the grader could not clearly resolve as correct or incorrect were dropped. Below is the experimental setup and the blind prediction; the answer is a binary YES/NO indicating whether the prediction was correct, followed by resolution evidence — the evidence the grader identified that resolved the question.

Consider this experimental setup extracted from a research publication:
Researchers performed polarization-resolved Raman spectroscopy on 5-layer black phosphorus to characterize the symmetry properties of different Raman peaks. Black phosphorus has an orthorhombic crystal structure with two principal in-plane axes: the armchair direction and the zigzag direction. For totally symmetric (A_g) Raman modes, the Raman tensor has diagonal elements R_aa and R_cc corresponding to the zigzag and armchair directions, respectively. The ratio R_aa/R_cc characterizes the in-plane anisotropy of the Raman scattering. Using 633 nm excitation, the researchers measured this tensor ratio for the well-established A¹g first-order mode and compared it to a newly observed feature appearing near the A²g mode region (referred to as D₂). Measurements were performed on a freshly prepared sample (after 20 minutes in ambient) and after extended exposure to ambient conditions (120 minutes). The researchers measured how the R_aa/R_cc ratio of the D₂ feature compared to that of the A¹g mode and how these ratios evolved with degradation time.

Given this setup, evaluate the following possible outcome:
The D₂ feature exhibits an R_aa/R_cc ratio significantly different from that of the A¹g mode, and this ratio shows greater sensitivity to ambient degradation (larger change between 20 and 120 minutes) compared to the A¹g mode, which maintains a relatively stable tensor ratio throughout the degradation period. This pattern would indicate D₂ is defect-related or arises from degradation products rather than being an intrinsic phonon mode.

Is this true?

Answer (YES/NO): NO